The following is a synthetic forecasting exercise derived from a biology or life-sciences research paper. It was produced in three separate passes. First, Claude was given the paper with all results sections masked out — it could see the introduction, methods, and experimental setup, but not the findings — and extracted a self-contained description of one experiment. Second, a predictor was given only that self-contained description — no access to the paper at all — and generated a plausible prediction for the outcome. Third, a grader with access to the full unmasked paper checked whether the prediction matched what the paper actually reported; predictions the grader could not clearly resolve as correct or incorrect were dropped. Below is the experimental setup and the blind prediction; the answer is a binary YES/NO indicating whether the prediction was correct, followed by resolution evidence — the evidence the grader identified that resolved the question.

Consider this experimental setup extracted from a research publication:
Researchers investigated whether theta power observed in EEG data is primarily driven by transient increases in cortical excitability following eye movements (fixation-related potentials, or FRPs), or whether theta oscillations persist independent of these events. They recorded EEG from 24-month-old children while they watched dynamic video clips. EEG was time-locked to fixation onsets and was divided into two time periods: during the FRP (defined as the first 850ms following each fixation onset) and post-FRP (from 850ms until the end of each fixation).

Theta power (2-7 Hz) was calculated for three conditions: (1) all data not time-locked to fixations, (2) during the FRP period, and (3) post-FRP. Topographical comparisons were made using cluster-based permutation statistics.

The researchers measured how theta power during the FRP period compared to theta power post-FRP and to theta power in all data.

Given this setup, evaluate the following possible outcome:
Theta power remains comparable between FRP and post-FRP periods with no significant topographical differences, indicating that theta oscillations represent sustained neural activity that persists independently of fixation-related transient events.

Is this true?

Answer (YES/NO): NO